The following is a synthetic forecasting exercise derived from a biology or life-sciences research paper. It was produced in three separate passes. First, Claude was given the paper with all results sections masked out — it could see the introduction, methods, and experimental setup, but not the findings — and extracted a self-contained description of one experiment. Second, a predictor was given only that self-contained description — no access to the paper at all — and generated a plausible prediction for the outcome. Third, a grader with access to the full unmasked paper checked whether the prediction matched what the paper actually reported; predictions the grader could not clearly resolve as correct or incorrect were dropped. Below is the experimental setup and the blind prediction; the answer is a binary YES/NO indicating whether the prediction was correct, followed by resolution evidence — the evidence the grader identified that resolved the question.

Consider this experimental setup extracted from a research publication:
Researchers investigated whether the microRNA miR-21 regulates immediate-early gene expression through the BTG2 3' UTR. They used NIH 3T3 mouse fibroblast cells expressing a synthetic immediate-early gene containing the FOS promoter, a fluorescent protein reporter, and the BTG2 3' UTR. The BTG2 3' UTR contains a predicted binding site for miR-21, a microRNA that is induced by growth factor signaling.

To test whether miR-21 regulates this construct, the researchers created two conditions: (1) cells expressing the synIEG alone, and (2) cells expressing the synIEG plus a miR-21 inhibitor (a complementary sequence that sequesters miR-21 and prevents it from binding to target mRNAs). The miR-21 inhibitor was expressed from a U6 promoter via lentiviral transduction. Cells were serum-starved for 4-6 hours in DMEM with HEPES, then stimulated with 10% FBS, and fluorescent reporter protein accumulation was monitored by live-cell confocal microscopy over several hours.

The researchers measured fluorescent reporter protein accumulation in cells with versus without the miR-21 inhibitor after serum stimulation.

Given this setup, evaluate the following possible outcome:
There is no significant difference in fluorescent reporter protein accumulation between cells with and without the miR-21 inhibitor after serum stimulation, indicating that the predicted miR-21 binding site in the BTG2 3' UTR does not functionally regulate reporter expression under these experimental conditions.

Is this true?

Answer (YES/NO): NO